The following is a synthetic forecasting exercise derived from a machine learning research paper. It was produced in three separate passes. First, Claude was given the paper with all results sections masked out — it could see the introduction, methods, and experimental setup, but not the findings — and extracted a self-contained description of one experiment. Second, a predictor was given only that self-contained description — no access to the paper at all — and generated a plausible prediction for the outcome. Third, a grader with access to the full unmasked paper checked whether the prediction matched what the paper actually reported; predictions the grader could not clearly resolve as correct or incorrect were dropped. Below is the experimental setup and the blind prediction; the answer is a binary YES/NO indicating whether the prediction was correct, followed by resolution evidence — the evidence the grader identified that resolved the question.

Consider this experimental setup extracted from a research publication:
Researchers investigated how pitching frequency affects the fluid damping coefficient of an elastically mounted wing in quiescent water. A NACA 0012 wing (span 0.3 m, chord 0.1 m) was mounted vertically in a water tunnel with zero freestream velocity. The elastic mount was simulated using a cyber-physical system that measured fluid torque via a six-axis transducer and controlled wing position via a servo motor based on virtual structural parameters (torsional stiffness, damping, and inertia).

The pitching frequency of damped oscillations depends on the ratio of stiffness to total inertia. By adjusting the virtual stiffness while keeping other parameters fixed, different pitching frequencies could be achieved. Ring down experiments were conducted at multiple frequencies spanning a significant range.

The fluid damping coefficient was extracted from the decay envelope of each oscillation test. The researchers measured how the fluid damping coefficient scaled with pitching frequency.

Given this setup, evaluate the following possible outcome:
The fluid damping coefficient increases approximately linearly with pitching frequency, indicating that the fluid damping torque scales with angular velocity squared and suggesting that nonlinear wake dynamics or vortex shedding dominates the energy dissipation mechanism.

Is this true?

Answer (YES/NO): YES